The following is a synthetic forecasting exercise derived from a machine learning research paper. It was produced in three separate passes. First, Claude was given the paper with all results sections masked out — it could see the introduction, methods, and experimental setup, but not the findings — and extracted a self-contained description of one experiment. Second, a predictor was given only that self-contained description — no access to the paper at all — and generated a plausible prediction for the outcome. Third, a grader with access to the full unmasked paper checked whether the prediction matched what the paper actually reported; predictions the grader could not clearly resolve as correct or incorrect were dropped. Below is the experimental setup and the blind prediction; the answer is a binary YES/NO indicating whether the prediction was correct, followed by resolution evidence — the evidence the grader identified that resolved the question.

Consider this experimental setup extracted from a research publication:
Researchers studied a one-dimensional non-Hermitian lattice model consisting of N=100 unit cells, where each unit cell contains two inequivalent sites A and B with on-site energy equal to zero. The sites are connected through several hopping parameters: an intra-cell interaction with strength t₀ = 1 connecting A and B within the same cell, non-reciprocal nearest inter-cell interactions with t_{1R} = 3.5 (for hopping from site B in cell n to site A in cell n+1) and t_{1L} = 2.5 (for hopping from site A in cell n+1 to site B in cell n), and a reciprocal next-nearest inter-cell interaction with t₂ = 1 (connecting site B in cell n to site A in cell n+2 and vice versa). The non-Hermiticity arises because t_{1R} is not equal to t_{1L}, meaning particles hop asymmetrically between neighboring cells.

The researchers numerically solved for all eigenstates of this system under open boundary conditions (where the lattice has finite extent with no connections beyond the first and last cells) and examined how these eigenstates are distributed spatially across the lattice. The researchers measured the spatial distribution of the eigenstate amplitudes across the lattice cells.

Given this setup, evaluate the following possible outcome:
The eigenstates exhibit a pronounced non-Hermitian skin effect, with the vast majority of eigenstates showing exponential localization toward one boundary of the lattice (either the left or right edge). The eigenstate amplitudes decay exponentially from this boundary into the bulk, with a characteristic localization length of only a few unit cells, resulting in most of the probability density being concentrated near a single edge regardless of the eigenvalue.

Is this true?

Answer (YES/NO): NO